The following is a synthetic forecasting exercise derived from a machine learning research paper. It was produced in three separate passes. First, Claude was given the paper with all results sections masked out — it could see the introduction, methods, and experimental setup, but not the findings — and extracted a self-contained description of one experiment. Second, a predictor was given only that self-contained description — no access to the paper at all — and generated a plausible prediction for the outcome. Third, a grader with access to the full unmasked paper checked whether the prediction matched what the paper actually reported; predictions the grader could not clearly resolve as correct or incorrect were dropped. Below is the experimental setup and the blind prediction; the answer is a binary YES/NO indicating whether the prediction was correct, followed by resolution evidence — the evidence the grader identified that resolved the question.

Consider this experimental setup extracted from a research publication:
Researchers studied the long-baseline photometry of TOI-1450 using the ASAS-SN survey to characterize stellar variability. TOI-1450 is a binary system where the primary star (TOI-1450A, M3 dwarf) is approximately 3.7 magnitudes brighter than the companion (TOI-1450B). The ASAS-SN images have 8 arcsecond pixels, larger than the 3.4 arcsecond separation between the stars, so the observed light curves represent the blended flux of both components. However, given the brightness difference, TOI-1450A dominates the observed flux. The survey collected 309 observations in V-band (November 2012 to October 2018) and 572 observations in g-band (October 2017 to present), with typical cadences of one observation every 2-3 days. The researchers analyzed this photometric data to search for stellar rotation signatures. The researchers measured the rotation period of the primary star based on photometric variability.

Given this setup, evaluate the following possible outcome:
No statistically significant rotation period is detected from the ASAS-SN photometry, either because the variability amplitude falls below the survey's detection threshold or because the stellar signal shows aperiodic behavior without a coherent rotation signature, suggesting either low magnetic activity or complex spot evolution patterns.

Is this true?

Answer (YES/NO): YES